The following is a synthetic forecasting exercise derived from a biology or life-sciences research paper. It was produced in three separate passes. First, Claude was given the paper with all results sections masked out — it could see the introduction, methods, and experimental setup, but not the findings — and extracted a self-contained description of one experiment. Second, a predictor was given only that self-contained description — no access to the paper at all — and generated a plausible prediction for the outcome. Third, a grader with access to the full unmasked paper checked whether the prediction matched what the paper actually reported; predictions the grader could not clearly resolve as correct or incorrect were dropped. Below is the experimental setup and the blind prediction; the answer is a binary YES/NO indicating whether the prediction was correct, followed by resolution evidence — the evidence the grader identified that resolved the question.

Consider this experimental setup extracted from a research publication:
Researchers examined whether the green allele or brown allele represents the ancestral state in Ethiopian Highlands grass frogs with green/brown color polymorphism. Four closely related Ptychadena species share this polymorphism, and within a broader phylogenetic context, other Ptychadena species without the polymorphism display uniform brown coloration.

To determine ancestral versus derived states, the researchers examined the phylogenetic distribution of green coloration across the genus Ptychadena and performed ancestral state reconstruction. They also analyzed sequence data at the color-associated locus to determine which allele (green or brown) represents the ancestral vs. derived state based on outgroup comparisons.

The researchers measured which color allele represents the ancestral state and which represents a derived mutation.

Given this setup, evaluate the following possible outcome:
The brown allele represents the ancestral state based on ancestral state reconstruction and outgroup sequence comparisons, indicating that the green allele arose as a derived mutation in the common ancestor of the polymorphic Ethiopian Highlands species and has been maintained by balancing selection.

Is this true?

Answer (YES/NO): YES